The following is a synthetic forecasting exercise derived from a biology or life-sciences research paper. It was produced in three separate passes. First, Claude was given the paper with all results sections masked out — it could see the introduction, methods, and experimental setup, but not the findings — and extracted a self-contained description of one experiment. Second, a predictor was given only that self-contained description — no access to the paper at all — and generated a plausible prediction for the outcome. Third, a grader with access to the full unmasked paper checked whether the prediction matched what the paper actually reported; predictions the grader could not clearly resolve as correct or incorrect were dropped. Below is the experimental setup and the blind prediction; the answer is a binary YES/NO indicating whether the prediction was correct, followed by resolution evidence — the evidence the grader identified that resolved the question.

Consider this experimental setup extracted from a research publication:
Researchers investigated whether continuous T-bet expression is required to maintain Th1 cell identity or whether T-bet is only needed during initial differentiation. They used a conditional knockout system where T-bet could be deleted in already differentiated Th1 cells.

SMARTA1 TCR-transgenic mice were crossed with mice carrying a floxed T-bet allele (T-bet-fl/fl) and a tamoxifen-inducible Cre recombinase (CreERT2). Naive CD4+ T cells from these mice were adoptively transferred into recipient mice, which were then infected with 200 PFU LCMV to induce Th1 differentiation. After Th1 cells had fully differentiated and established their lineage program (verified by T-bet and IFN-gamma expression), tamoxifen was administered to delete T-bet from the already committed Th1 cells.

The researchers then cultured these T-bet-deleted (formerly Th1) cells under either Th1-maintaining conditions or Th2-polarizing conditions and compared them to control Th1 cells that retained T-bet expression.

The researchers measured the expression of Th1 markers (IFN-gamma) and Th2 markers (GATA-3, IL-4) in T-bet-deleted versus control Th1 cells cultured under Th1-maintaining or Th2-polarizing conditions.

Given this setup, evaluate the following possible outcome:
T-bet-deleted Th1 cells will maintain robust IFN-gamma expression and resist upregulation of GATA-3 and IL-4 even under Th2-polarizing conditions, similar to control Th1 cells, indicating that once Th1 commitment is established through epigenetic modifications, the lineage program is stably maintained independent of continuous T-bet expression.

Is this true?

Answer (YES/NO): NO